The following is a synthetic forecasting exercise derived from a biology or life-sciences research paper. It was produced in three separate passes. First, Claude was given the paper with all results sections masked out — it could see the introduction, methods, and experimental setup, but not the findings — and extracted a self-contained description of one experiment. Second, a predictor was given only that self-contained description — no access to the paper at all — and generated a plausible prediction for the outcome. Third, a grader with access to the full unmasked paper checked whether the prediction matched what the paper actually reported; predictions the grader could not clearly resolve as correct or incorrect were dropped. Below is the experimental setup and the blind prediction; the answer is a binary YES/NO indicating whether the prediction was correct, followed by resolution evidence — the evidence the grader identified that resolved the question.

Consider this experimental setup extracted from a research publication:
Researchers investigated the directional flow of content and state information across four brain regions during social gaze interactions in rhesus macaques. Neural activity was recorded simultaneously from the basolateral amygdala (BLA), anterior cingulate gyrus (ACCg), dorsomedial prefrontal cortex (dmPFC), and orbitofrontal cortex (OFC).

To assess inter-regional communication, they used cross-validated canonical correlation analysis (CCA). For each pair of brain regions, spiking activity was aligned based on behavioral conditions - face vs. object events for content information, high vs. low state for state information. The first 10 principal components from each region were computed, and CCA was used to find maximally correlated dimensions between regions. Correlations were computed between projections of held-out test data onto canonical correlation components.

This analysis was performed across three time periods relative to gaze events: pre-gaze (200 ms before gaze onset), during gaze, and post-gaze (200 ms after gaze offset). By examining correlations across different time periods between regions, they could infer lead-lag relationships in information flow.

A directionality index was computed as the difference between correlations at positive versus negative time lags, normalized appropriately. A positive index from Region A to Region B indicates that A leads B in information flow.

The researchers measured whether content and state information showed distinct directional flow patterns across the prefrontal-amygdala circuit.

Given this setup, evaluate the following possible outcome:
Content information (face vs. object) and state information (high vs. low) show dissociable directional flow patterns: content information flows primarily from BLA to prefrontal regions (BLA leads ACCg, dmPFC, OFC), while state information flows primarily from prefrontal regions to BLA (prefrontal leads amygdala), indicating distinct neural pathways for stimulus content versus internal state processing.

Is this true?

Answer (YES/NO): NO